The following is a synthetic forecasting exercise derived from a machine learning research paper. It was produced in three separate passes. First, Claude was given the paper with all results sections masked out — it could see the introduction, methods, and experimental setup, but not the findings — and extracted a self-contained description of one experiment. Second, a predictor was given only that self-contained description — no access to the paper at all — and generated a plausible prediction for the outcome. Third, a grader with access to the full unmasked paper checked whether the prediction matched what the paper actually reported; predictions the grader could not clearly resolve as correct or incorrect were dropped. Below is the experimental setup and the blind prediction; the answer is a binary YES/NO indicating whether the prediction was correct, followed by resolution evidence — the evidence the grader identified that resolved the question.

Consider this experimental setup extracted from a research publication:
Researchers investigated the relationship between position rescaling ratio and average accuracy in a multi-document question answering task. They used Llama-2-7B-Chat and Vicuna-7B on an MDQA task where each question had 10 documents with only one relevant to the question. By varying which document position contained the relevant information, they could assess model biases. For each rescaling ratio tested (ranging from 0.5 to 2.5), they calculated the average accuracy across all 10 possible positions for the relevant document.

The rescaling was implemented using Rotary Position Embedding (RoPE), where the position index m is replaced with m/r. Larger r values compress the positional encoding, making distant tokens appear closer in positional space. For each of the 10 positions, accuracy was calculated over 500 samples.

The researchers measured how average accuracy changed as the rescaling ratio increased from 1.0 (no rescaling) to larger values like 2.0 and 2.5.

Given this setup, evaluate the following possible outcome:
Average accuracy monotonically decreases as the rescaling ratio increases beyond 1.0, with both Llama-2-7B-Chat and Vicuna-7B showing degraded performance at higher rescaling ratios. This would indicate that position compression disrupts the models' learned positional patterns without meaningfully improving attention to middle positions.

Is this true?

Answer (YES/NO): NO